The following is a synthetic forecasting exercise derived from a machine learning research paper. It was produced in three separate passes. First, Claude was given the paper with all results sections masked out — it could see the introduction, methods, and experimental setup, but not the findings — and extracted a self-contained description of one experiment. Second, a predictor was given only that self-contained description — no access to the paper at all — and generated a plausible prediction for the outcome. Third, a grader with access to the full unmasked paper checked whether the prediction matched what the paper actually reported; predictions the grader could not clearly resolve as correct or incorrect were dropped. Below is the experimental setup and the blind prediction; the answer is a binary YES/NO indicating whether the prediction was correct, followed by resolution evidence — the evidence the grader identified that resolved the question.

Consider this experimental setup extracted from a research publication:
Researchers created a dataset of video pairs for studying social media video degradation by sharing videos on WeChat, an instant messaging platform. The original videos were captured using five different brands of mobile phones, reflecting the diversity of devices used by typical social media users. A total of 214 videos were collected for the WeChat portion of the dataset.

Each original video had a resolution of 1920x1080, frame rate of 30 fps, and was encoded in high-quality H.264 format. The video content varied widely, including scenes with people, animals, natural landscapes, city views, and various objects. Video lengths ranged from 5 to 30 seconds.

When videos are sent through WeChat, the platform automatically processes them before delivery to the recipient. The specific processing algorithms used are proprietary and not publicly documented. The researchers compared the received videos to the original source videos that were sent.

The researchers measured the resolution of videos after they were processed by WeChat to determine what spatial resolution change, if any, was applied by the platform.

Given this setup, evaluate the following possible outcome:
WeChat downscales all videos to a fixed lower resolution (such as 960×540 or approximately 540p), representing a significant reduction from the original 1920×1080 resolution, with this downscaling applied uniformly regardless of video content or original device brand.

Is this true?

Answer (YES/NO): YES